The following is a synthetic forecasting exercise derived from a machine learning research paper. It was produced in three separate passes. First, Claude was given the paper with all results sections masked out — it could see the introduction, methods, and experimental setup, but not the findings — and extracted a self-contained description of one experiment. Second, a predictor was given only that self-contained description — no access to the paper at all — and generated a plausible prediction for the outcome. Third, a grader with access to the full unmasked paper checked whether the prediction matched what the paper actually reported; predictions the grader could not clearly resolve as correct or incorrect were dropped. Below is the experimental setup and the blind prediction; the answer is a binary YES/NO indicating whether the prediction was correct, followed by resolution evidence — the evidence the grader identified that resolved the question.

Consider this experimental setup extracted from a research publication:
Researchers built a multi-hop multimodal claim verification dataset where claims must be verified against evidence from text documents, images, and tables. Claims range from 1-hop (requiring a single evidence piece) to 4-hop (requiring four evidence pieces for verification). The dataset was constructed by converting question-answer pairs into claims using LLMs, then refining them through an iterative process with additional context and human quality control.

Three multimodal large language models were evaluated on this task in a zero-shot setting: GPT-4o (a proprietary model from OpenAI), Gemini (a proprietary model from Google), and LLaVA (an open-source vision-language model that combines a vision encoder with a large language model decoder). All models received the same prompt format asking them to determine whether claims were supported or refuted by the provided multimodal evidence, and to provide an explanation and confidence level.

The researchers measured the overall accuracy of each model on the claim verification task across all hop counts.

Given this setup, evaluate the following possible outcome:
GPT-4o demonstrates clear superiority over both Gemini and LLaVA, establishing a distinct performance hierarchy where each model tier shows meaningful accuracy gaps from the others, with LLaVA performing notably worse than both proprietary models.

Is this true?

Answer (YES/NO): NO